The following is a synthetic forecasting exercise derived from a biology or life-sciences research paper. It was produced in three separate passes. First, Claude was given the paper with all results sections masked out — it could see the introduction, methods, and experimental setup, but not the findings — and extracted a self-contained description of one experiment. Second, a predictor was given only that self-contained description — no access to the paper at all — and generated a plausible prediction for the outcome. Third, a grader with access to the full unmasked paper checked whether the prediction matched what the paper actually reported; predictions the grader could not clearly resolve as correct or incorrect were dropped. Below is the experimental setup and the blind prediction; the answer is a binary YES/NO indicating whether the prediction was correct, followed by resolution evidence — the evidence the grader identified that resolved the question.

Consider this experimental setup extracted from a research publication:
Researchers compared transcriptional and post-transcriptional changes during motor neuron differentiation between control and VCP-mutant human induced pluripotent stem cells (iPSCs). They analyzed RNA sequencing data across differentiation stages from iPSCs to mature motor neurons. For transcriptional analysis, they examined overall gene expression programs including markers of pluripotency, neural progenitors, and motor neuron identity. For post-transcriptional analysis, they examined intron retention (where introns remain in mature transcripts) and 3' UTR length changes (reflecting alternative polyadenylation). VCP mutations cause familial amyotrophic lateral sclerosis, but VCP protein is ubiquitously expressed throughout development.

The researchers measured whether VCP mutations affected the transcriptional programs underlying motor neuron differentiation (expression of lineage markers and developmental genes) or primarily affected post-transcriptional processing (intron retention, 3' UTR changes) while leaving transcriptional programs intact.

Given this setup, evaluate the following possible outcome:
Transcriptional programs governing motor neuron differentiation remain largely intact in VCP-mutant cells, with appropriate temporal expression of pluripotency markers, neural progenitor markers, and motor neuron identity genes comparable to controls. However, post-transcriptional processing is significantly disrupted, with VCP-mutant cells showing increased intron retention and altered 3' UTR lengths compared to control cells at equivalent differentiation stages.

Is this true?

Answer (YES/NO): YES